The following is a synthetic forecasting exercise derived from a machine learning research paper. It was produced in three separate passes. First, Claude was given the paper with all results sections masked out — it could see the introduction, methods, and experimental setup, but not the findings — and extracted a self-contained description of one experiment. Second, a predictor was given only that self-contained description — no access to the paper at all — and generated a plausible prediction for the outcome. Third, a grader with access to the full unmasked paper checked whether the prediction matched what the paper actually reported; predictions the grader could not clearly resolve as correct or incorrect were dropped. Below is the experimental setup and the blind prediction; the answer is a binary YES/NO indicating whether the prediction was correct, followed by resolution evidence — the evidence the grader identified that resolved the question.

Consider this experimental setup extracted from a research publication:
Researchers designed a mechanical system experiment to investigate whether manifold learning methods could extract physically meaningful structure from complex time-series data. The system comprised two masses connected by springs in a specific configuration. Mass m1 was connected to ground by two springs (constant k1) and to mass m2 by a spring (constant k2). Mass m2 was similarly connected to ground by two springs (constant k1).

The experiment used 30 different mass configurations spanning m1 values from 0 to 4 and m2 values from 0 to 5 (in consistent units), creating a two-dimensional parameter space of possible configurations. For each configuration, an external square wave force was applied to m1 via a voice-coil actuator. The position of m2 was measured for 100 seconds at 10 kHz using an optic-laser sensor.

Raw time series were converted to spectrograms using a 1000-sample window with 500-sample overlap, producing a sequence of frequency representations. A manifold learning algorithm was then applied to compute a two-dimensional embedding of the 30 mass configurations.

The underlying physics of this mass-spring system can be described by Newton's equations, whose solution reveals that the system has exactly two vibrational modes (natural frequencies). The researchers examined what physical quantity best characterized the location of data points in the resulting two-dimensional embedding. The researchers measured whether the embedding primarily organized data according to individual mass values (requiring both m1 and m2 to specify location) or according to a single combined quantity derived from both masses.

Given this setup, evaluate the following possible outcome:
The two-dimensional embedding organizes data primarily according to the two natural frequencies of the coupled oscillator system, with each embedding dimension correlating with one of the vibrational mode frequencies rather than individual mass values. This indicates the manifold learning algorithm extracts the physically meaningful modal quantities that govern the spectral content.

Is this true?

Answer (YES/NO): NO